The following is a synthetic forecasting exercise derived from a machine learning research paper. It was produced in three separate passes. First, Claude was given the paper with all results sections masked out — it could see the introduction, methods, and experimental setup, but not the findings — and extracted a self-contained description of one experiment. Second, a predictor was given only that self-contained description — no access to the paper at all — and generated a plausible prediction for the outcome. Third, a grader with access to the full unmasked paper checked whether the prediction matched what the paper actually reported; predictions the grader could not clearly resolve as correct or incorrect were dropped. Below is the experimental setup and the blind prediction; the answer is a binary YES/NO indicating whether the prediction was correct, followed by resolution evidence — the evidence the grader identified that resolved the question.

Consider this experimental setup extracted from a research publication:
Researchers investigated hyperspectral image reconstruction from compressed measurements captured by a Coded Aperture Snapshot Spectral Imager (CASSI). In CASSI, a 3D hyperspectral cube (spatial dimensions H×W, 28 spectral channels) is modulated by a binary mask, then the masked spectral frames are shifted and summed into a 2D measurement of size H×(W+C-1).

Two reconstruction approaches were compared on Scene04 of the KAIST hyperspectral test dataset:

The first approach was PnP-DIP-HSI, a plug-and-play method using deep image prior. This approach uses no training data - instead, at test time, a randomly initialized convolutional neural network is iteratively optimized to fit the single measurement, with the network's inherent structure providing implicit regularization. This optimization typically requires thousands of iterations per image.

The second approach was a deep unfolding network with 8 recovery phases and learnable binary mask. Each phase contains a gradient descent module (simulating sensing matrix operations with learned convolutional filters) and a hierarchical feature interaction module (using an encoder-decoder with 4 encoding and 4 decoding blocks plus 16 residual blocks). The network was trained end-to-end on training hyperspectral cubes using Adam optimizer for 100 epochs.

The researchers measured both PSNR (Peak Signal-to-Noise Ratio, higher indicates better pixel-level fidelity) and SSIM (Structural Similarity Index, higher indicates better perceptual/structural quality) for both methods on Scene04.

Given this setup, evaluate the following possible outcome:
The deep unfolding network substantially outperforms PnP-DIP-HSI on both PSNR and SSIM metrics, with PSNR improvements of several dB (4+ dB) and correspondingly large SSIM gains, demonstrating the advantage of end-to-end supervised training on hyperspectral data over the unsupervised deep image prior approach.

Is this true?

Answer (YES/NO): NO